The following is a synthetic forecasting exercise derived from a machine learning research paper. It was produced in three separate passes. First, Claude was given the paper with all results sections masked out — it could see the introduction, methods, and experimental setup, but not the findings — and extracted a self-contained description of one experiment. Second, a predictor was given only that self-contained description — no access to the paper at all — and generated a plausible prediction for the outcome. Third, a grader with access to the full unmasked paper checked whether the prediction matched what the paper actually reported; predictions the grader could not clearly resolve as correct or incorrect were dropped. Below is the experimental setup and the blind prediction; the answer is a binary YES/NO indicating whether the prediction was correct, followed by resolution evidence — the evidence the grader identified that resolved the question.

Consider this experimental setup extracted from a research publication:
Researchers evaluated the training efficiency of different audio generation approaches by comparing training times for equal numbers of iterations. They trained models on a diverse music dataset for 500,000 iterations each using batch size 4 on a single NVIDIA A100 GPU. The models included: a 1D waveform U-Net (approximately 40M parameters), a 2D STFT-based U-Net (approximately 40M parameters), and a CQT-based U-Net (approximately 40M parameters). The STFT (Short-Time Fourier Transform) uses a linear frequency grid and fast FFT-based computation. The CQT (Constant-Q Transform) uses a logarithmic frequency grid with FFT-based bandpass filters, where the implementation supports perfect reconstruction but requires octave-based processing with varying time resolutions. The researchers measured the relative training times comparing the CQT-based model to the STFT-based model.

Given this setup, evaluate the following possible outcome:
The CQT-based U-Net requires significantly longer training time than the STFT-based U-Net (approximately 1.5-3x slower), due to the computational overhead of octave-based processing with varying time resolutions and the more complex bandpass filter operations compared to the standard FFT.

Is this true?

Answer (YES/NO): YES